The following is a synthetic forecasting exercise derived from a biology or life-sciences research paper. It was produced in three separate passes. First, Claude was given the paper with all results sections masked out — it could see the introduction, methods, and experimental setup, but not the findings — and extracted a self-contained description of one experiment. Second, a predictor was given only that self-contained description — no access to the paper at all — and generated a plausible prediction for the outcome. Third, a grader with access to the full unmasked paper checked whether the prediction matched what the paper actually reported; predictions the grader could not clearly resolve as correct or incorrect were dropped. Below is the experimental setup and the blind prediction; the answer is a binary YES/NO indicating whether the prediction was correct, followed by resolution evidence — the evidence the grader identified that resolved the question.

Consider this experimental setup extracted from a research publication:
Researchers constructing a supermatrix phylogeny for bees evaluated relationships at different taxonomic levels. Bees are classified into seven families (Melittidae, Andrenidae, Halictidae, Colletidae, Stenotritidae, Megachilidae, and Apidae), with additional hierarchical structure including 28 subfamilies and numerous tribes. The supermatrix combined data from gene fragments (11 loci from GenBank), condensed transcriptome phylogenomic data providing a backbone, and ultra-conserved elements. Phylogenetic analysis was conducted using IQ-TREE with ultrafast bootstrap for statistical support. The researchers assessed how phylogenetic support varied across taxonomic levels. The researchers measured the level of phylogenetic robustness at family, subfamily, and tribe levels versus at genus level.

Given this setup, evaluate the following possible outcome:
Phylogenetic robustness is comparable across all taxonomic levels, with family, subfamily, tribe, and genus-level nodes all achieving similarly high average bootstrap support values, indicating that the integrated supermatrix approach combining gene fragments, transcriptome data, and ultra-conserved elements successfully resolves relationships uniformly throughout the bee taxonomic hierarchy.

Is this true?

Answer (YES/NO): NO